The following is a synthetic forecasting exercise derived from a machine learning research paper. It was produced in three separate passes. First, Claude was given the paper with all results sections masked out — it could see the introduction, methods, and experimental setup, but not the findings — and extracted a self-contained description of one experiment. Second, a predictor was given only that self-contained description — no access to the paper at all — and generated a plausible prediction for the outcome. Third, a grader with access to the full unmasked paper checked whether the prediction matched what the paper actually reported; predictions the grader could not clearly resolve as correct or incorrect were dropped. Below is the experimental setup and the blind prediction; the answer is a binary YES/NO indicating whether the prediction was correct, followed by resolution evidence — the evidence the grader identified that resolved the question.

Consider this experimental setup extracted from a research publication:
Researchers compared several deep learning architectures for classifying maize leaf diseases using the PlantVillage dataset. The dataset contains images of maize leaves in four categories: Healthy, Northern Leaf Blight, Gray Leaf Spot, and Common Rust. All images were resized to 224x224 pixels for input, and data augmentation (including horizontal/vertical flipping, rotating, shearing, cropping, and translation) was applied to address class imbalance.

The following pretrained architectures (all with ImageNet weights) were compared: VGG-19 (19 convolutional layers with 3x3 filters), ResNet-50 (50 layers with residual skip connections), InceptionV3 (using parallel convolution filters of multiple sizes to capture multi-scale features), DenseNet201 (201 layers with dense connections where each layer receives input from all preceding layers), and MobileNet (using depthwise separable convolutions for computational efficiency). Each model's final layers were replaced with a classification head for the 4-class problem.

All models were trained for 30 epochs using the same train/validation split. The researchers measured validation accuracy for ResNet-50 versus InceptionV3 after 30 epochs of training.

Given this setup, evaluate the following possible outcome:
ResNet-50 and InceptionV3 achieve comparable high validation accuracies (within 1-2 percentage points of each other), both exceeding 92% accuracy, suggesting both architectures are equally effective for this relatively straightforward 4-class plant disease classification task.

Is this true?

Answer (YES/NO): NO